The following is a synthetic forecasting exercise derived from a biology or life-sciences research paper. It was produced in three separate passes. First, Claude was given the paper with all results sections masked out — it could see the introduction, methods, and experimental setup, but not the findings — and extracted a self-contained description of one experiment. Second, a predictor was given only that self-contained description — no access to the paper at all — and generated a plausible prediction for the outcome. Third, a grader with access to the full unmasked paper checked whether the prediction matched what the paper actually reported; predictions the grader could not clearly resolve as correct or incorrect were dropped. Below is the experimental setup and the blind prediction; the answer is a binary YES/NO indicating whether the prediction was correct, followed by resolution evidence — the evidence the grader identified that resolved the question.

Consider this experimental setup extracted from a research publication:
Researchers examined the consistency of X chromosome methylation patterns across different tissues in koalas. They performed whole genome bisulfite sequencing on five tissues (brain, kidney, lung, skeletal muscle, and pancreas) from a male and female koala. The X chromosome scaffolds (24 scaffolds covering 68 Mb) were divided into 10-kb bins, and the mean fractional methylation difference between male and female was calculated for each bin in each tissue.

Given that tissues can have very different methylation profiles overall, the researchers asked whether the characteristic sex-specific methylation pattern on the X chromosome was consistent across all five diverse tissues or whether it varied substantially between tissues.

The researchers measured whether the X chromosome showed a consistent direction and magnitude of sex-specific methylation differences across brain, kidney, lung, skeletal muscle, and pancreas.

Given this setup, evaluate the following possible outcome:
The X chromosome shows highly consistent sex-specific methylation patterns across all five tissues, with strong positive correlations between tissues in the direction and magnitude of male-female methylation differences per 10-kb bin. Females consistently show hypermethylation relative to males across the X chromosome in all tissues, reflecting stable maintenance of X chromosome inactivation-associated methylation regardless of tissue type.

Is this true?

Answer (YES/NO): NO